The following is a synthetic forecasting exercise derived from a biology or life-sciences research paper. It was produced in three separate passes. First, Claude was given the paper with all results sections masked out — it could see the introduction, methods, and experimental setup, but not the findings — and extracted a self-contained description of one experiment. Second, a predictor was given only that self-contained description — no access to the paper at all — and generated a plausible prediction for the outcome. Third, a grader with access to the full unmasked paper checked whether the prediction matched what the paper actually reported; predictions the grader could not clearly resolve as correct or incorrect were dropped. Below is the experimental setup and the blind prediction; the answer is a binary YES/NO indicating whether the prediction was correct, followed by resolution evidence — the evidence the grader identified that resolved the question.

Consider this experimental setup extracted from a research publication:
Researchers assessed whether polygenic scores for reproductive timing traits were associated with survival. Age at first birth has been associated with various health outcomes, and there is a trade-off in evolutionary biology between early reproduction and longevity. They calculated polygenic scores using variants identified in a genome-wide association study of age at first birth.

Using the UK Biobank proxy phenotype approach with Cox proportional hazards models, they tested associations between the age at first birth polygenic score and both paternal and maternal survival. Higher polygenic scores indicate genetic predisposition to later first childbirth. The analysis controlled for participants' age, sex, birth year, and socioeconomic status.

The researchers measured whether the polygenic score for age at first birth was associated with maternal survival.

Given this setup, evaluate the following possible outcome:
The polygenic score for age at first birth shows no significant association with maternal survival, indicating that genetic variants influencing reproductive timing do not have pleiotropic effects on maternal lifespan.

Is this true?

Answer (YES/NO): NO